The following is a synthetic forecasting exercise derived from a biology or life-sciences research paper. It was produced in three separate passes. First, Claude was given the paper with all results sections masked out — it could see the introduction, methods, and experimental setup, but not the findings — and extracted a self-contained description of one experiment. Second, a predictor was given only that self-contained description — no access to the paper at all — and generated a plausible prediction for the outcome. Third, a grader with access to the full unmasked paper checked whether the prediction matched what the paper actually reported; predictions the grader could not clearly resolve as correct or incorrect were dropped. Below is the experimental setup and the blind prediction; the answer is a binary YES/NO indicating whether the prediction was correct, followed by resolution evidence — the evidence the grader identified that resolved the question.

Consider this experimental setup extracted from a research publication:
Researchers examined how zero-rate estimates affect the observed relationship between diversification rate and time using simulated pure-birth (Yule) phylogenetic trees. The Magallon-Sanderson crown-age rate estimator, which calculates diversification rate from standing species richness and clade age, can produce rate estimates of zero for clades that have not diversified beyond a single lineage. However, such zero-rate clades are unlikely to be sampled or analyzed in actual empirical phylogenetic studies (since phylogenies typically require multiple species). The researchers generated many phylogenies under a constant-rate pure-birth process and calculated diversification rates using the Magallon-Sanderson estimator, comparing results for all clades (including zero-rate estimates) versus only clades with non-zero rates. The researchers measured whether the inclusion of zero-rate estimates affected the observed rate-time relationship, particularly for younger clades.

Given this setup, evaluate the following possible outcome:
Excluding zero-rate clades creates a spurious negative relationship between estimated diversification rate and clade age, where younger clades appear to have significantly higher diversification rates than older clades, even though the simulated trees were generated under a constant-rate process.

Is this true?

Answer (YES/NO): YES